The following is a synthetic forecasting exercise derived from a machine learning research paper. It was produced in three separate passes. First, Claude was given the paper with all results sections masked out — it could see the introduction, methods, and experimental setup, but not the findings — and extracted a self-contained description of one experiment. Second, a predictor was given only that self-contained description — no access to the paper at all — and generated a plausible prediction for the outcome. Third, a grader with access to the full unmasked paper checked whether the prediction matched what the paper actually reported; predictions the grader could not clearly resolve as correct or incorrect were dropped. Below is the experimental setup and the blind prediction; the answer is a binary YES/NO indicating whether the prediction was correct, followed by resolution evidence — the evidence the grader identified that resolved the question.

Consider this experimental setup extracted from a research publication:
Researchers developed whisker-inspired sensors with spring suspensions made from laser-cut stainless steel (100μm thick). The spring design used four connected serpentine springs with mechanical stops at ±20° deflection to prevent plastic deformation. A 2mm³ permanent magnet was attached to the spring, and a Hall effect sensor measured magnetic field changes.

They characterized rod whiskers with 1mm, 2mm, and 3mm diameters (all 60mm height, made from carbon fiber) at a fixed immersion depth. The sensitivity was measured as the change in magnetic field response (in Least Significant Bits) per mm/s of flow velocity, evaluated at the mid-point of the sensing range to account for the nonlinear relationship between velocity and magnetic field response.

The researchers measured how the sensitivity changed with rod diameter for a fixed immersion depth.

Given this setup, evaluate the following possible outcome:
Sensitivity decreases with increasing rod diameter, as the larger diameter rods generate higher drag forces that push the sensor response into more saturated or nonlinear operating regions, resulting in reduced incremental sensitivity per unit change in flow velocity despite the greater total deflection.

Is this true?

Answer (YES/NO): NO